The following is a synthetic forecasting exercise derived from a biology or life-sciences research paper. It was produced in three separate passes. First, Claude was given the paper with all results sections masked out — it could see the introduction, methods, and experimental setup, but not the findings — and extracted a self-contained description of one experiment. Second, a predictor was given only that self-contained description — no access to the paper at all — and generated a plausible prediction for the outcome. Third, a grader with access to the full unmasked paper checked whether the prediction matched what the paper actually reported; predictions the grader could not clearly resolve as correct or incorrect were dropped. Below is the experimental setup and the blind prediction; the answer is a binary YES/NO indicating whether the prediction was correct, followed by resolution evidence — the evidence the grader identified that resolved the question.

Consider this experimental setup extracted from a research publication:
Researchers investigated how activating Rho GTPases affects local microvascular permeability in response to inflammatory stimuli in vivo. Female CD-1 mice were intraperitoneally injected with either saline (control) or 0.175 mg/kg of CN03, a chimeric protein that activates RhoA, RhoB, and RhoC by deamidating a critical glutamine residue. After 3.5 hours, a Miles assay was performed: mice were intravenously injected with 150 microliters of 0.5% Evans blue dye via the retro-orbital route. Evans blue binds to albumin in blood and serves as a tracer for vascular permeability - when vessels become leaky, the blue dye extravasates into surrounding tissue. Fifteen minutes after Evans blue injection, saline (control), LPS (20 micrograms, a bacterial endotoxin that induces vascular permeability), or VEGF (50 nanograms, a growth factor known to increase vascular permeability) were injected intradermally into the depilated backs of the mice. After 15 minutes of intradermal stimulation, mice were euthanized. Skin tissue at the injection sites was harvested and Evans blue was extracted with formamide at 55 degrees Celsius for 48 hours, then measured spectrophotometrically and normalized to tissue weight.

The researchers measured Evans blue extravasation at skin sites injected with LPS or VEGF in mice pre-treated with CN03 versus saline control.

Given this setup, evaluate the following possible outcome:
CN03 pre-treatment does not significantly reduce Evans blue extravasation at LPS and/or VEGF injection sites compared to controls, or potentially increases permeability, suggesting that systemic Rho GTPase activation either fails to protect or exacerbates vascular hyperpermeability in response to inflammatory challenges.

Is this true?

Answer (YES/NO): NO